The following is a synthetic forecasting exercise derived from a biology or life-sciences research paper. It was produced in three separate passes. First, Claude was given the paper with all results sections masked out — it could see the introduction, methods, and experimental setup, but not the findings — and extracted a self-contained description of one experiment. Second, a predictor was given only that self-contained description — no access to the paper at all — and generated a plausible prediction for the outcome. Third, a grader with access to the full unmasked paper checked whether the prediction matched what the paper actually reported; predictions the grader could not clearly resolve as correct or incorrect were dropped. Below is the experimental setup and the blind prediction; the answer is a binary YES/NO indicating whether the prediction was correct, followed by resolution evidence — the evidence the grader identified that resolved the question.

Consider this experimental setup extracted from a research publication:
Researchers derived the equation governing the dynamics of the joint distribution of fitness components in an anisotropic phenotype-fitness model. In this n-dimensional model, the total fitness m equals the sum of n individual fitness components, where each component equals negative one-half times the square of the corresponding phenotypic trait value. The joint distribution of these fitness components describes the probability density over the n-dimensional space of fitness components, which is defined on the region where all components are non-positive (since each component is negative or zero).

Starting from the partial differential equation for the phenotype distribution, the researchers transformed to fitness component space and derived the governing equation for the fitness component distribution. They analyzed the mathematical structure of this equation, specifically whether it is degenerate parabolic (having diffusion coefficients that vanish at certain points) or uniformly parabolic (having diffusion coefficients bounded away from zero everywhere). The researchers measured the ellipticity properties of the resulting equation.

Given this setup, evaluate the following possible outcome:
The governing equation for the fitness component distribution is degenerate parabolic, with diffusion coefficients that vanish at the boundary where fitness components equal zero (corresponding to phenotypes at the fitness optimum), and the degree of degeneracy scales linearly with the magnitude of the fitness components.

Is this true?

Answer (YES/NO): YES